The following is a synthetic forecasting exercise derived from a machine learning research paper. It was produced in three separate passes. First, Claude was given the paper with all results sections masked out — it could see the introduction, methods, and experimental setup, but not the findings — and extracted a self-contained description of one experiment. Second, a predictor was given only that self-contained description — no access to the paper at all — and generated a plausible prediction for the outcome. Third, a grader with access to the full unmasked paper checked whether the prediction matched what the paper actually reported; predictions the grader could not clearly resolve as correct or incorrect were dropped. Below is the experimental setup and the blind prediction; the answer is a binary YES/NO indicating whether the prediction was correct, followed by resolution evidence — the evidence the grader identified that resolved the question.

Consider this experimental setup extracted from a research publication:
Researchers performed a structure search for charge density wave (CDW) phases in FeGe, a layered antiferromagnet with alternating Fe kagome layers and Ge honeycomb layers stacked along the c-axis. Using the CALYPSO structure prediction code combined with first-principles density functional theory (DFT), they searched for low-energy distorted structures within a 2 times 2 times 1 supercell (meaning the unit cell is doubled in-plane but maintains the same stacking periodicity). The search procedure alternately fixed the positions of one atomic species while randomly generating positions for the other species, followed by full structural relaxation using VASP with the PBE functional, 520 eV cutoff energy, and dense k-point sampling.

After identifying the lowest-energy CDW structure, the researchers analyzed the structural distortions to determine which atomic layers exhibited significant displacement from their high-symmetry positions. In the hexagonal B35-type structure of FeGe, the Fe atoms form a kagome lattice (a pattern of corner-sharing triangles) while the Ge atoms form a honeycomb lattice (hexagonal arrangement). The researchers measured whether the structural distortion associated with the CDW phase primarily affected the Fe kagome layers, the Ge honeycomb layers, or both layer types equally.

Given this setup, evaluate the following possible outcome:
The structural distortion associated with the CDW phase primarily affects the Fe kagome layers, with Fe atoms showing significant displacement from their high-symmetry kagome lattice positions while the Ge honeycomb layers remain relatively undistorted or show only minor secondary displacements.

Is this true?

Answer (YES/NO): NO